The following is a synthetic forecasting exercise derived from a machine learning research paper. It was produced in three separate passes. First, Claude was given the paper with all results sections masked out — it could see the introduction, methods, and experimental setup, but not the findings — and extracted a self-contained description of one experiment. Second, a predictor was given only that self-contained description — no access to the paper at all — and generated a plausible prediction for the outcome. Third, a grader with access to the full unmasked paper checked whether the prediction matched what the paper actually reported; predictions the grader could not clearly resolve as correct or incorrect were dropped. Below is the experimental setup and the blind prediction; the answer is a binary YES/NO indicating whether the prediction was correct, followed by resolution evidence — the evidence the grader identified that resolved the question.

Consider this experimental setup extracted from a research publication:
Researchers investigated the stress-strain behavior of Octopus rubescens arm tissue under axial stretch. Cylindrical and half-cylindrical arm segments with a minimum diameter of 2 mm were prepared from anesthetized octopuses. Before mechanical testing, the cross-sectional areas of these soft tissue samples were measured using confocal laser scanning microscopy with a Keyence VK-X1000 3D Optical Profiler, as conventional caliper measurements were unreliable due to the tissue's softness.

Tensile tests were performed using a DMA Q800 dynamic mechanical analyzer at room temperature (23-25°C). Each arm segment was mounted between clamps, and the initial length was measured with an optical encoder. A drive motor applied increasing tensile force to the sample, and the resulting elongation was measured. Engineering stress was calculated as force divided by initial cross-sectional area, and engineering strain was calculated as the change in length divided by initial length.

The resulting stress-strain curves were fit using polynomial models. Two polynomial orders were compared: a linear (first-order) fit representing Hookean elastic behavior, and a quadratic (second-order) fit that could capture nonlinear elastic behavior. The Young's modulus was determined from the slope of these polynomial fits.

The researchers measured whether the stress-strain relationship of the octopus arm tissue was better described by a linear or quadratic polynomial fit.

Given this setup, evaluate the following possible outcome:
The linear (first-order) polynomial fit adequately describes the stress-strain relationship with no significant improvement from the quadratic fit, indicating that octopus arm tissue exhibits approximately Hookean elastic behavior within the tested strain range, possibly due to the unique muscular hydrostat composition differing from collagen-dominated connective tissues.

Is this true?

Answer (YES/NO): NO